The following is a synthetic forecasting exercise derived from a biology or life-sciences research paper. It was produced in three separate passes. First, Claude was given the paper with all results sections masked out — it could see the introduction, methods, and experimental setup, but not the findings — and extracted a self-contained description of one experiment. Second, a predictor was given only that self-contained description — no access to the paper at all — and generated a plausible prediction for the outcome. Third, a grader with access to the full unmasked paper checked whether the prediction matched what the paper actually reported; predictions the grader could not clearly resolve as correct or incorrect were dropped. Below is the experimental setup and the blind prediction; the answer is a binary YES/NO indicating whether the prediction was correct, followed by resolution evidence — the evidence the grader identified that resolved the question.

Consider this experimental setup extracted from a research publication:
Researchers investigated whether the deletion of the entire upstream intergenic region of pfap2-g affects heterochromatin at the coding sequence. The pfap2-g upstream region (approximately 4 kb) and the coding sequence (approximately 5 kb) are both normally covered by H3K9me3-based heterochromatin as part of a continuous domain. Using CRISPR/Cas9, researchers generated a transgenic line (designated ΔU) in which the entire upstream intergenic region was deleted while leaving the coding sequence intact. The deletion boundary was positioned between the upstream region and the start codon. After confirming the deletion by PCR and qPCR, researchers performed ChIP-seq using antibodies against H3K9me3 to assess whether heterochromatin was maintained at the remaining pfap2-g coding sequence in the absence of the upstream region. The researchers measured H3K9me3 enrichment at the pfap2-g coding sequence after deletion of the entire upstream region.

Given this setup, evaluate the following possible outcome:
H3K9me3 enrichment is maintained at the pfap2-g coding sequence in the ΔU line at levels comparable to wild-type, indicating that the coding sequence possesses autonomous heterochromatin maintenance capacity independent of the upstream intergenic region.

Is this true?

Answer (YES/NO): NO